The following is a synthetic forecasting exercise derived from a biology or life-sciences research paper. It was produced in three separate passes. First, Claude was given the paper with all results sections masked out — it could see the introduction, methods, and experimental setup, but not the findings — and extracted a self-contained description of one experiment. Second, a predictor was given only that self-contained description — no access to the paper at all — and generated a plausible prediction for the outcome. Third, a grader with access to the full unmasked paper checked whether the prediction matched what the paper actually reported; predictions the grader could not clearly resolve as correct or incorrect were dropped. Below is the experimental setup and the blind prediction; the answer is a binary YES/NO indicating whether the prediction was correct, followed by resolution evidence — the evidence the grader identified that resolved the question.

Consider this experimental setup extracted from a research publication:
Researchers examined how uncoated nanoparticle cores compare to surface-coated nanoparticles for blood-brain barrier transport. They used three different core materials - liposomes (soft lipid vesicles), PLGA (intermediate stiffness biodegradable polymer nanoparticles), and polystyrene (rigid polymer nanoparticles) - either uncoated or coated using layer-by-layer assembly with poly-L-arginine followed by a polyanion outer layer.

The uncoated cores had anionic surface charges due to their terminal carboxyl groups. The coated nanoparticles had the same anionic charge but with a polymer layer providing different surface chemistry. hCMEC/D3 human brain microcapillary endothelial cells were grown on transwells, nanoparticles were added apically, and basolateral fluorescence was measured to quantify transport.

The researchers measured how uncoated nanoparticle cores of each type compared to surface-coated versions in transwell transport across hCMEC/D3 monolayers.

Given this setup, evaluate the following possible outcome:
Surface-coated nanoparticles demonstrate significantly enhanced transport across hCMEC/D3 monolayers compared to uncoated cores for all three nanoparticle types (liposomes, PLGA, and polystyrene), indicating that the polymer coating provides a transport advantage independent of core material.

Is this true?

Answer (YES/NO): NO